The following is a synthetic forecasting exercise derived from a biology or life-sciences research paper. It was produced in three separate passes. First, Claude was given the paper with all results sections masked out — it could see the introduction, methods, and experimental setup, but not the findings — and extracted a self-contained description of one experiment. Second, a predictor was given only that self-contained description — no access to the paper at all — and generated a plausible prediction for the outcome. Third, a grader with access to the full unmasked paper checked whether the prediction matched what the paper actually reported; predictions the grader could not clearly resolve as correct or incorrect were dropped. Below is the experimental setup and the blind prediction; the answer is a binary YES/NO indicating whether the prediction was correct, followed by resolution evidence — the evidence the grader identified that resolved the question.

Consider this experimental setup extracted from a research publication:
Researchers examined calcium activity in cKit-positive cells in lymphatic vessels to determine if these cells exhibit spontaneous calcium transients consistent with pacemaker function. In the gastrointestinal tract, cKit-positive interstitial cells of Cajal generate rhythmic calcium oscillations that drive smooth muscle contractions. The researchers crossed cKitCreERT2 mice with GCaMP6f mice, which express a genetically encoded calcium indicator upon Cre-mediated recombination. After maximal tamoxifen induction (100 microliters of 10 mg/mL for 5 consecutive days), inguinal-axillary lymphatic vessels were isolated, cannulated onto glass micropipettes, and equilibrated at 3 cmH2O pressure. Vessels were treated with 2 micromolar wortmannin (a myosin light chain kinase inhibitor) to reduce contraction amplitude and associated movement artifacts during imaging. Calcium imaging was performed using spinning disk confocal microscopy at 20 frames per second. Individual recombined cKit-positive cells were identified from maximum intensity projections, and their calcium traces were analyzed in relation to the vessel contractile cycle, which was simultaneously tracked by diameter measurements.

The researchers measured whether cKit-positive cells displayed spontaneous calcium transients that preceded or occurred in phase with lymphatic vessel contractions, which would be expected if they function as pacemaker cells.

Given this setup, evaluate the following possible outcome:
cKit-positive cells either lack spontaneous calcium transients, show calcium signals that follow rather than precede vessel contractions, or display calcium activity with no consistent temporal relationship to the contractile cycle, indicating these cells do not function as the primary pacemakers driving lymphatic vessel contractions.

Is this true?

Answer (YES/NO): YES